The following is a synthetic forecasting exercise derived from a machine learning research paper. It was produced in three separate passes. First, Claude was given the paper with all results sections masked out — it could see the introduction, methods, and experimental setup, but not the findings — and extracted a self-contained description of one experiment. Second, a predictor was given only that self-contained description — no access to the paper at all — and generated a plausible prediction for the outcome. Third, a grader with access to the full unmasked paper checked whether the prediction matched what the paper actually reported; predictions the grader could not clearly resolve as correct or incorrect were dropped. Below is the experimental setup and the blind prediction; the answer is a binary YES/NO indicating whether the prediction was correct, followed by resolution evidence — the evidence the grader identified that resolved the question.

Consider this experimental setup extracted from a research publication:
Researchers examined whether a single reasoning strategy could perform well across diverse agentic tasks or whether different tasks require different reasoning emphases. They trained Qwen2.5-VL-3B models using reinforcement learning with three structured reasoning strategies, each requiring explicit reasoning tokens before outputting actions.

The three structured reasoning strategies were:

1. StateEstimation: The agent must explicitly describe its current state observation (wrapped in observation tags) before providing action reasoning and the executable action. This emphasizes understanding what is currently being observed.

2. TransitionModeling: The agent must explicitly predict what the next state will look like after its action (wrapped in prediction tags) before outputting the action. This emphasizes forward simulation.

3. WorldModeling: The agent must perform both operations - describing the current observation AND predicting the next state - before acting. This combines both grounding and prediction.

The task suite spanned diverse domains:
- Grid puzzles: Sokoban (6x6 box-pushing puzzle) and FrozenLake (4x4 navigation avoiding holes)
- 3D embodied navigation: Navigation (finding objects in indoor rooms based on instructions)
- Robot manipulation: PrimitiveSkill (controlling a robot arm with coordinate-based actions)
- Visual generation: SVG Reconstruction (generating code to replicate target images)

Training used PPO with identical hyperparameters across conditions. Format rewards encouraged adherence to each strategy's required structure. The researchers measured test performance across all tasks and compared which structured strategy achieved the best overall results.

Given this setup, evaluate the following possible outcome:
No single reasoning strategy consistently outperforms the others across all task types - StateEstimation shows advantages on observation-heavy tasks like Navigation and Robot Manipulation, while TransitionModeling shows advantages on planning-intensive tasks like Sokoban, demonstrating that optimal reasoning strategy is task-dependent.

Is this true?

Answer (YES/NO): NO